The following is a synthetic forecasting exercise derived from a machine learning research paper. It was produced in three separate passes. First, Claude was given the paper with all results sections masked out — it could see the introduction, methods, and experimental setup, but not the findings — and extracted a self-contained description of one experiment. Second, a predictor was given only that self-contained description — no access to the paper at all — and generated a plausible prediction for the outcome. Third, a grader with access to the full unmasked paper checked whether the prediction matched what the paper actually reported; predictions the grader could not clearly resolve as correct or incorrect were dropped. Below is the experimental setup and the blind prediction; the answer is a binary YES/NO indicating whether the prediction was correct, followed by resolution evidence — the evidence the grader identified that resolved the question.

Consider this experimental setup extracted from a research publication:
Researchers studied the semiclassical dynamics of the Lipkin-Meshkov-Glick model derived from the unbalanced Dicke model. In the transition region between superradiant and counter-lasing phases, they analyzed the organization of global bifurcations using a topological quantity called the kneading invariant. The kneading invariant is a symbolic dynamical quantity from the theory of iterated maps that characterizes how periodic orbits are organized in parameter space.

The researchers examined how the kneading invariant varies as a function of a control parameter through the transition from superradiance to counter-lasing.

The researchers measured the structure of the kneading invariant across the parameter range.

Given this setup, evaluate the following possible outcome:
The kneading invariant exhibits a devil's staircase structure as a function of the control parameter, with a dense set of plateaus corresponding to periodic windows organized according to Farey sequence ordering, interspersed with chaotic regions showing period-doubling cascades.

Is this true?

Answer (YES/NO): NO